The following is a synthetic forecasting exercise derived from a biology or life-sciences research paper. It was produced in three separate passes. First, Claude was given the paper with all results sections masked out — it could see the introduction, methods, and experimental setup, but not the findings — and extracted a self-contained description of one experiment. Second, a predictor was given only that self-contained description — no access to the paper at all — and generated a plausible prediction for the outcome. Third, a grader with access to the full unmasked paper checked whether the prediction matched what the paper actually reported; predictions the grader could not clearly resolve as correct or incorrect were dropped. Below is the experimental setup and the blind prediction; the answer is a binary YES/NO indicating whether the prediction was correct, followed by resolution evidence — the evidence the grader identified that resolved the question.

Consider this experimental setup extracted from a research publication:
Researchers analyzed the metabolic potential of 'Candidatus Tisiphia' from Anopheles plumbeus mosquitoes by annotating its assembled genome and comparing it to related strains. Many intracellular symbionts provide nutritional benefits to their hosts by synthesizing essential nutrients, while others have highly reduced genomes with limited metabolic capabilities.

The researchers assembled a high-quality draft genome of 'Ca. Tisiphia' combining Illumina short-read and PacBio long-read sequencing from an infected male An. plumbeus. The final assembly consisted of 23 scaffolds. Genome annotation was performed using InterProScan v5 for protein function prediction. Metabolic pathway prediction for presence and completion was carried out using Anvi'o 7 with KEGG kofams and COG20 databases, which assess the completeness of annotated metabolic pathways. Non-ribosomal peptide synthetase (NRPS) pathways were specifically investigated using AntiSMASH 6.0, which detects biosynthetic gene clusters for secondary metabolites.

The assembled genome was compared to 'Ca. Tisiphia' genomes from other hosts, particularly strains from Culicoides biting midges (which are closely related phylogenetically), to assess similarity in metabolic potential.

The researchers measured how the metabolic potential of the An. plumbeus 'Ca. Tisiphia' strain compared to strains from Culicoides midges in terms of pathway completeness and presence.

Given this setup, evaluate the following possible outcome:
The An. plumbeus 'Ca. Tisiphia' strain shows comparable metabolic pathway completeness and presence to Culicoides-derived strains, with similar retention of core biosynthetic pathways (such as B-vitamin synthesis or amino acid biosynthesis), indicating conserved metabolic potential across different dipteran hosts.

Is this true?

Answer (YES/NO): NO